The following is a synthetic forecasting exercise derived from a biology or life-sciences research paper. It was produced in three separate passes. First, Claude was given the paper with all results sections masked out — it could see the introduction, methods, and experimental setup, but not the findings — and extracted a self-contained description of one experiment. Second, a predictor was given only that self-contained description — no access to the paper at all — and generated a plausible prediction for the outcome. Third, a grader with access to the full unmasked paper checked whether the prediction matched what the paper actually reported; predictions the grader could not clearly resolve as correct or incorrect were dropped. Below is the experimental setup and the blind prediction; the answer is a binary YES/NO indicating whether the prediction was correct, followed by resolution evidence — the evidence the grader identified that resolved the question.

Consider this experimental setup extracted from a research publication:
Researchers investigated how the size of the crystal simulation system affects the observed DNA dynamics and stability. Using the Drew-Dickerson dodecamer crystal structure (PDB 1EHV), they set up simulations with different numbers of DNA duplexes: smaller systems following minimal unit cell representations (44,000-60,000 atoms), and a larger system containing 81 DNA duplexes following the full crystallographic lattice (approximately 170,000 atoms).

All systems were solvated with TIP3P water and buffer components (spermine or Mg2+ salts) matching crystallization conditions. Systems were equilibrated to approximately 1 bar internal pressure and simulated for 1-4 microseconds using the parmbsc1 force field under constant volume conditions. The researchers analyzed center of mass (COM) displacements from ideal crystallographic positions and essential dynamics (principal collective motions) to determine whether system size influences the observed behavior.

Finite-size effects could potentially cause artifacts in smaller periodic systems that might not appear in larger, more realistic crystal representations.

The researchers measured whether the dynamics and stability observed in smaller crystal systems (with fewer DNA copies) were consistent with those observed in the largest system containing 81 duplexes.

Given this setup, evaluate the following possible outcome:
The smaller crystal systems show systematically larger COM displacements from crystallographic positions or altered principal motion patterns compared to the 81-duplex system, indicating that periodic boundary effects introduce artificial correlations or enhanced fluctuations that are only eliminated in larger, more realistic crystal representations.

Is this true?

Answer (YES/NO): NO